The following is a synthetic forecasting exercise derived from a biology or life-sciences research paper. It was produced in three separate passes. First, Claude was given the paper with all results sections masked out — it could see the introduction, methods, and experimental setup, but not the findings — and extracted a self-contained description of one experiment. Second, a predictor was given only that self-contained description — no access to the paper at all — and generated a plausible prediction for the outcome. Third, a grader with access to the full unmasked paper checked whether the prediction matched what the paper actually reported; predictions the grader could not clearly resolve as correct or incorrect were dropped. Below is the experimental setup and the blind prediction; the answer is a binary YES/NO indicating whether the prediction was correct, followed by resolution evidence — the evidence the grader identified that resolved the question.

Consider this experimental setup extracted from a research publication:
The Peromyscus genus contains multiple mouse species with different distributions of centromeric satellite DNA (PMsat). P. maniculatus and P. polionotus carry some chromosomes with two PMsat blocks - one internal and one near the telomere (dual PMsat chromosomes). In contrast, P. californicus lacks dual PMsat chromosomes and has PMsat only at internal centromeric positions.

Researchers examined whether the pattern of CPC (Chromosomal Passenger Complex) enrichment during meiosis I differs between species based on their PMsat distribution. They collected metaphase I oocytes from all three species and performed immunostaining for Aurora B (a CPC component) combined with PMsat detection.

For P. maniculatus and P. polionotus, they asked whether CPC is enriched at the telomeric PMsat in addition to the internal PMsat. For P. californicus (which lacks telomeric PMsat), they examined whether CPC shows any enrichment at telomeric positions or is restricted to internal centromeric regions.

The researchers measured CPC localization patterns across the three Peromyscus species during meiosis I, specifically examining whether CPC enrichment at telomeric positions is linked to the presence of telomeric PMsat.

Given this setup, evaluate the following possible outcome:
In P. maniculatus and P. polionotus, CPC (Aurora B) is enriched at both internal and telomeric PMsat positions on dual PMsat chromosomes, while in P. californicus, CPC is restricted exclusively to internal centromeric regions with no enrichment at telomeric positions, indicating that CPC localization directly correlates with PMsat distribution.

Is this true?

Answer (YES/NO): YES